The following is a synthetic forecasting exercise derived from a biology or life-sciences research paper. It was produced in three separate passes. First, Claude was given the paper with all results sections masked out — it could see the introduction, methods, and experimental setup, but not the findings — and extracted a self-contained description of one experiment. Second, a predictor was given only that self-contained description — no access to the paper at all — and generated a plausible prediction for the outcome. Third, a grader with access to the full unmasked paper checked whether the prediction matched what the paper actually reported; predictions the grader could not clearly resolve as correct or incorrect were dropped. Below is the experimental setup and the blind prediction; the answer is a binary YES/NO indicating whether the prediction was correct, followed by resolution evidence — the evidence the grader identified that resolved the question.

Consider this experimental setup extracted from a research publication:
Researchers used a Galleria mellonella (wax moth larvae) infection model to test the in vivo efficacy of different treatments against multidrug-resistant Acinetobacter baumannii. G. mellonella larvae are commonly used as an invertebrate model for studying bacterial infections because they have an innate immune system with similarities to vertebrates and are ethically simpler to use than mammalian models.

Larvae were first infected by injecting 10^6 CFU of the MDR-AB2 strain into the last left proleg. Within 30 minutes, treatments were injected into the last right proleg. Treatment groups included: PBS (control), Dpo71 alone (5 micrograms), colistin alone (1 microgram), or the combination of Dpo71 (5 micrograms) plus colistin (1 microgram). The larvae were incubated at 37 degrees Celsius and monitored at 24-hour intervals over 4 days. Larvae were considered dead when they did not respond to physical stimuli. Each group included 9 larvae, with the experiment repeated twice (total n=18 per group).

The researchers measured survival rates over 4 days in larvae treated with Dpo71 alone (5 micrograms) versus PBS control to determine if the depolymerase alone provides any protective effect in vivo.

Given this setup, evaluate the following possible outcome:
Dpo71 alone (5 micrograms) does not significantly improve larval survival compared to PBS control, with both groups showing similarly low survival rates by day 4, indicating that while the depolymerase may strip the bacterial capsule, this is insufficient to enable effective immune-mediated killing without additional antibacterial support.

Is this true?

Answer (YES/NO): NO